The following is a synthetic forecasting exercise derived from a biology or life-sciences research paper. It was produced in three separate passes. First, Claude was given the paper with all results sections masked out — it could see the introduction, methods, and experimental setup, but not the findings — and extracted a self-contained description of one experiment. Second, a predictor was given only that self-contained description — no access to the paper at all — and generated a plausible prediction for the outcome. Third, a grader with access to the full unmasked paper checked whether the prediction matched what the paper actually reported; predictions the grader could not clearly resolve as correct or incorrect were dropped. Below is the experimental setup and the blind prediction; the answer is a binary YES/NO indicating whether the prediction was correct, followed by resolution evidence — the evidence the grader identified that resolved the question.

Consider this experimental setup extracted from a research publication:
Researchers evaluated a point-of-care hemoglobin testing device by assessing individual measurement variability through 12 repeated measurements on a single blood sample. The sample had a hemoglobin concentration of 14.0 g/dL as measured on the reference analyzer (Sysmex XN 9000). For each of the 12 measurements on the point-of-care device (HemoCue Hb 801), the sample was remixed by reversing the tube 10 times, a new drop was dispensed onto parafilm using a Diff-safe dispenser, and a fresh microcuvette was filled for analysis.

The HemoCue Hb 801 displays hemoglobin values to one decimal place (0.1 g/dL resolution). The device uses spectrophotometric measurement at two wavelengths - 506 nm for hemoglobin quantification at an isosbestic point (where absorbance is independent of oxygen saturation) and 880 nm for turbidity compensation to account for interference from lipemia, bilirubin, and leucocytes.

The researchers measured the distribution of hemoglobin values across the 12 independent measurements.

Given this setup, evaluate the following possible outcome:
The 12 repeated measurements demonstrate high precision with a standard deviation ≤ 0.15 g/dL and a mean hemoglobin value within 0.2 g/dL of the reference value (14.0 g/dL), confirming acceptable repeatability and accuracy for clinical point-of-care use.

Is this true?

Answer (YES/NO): NO